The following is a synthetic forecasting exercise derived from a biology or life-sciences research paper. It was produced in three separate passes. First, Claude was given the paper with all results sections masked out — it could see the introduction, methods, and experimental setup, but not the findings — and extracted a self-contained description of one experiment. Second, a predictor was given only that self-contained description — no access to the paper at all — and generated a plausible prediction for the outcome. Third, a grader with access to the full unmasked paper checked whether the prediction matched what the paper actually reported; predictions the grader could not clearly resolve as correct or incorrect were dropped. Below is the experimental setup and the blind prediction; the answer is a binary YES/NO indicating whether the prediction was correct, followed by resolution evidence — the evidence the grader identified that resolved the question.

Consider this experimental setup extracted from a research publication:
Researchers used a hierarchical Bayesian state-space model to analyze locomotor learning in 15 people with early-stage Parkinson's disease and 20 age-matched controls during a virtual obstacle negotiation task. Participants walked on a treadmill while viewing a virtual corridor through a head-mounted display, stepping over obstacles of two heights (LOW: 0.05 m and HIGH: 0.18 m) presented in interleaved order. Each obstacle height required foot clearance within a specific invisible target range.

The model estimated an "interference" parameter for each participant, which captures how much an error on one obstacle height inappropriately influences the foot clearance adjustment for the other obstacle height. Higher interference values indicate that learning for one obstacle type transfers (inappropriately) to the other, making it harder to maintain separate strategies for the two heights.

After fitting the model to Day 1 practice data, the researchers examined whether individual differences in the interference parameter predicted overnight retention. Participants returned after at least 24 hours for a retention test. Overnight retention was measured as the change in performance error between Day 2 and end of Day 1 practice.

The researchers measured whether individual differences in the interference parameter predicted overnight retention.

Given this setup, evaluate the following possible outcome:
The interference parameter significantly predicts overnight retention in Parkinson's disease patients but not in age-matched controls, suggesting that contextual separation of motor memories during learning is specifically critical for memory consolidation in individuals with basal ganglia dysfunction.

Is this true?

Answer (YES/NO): NO